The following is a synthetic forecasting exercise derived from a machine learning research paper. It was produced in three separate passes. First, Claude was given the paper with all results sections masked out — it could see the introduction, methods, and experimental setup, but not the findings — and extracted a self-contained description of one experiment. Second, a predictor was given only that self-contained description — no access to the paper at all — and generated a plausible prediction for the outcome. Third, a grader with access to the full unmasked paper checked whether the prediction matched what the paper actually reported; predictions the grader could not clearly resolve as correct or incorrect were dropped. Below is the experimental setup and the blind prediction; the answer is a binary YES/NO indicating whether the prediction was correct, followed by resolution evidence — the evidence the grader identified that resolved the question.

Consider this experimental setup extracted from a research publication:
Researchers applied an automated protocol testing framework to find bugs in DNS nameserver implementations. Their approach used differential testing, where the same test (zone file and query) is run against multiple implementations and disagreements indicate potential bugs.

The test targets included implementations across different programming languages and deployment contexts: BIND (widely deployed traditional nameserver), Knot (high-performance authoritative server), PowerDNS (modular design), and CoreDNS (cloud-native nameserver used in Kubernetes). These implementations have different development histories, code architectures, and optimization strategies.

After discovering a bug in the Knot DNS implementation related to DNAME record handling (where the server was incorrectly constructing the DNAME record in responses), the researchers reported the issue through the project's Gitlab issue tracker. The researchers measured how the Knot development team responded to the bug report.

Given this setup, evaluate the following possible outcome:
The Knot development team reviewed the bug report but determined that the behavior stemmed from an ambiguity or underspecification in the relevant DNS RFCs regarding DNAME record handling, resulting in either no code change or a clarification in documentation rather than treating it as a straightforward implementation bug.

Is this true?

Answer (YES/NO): NO